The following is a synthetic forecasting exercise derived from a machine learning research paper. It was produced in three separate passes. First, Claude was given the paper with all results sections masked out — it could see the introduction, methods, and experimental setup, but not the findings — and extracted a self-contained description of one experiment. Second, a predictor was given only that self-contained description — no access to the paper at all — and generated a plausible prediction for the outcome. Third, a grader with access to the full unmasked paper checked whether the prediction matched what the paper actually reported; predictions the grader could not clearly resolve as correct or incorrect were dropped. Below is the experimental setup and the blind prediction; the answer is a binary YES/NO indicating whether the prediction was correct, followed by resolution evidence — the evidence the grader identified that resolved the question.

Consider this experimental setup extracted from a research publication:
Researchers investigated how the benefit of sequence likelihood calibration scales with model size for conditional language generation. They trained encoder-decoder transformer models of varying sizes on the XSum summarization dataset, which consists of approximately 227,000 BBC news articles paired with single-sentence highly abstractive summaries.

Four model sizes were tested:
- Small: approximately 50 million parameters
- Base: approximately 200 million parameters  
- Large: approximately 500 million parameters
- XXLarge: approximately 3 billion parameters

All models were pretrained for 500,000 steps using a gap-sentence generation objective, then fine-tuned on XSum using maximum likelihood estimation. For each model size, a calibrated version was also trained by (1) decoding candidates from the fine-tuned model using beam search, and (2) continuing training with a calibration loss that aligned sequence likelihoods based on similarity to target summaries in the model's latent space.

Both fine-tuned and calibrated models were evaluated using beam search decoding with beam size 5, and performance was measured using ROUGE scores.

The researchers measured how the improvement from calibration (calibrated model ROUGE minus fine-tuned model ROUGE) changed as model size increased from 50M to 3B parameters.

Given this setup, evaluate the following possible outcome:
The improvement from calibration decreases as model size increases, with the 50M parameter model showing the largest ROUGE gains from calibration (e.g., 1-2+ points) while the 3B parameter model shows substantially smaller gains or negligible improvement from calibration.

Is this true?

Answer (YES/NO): NO